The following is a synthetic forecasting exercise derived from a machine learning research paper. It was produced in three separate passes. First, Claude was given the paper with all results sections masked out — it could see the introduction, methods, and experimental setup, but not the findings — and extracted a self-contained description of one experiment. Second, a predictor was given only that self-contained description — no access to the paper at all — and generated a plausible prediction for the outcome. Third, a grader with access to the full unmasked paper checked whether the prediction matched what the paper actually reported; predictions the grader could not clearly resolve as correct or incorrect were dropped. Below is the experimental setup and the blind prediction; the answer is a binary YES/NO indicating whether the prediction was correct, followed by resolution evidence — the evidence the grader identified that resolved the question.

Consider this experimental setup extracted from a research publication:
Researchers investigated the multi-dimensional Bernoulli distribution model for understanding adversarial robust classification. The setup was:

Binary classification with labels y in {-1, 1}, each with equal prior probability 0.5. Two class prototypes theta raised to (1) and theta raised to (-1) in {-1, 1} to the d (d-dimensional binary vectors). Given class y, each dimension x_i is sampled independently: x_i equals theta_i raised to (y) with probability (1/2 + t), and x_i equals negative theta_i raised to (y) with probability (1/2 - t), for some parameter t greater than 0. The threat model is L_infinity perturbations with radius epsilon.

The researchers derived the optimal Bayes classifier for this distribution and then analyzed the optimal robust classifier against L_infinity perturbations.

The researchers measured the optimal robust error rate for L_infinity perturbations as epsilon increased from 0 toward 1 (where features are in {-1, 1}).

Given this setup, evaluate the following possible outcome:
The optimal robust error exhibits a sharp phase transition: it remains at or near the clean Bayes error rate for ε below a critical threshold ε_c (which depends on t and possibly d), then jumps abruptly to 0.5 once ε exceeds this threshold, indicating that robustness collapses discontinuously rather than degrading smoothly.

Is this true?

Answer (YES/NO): YES